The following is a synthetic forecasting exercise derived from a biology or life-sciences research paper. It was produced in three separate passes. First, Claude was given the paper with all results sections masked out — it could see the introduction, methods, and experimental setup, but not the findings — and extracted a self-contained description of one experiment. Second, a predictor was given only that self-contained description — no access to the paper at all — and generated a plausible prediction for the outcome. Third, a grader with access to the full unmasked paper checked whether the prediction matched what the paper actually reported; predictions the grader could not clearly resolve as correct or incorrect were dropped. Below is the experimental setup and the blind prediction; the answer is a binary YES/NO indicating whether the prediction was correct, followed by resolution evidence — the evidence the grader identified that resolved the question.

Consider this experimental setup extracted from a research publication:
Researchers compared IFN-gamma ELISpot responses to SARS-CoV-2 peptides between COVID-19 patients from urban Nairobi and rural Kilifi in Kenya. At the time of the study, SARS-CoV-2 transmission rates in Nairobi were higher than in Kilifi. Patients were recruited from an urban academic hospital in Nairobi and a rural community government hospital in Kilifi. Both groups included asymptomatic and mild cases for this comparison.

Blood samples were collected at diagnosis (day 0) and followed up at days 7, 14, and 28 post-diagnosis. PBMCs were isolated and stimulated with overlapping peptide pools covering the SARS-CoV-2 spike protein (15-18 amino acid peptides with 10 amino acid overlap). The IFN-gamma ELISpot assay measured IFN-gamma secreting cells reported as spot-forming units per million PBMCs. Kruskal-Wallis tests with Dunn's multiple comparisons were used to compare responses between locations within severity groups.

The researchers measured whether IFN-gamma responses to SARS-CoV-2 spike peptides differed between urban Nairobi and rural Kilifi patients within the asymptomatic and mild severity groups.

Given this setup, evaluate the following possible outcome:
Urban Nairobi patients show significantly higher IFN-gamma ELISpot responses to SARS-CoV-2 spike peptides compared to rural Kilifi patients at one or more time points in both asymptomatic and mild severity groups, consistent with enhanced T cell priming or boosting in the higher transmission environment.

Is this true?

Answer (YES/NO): NO